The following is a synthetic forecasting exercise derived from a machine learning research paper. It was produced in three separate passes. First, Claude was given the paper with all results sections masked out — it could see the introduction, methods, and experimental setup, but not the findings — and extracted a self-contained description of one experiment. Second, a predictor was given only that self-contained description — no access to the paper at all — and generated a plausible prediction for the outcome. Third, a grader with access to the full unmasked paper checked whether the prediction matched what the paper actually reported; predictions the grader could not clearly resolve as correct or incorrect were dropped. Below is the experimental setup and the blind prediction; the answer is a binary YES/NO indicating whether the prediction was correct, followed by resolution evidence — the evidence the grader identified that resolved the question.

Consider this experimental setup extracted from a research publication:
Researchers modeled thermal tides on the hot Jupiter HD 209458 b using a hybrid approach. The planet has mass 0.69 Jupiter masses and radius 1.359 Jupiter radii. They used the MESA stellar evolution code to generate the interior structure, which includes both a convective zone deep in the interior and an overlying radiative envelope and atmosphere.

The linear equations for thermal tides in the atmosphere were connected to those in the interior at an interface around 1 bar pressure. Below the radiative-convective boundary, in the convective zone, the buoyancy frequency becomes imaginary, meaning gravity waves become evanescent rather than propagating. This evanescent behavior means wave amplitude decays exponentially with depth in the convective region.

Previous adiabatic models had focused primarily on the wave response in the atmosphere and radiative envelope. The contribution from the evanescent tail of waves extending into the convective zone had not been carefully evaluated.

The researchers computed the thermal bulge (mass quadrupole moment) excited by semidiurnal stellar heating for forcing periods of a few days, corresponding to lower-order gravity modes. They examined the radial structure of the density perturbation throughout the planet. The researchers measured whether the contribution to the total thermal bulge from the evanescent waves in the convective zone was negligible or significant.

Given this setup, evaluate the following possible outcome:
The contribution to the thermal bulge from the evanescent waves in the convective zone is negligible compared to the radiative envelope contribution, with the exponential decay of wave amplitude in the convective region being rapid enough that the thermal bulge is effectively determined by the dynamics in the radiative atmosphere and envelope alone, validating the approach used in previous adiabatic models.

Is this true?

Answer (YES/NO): NO